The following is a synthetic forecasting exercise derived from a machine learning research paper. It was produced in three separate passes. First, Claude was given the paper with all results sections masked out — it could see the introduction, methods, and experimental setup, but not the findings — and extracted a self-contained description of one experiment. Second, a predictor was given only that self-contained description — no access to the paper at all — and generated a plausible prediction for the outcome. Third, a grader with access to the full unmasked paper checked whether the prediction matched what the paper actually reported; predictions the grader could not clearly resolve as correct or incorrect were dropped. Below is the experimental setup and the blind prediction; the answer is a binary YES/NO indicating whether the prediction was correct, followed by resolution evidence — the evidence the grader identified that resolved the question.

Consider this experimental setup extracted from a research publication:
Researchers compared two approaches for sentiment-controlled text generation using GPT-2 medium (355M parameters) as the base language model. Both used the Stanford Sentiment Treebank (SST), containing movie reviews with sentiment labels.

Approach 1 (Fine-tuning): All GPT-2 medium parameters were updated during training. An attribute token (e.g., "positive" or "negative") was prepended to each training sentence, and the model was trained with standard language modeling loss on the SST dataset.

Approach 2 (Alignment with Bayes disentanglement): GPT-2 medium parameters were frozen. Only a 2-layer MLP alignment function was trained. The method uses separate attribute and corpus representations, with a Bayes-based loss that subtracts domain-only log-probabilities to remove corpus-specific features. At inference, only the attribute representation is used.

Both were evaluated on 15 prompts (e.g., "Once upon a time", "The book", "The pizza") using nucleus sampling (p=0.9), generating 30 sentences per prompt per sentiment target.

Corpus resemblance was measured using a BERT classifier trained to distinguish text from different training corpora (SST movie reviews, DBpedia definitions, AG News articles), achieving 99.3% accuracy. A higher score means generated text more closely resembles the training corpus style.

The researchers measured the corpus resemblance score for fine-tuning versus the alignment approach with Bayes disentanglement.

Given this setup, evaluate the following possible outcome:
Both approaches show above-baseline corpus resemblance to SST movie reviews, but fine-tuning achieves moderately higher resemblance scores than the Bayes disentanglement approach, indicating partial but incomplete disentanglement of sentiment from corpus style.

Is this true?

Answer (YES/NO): NO